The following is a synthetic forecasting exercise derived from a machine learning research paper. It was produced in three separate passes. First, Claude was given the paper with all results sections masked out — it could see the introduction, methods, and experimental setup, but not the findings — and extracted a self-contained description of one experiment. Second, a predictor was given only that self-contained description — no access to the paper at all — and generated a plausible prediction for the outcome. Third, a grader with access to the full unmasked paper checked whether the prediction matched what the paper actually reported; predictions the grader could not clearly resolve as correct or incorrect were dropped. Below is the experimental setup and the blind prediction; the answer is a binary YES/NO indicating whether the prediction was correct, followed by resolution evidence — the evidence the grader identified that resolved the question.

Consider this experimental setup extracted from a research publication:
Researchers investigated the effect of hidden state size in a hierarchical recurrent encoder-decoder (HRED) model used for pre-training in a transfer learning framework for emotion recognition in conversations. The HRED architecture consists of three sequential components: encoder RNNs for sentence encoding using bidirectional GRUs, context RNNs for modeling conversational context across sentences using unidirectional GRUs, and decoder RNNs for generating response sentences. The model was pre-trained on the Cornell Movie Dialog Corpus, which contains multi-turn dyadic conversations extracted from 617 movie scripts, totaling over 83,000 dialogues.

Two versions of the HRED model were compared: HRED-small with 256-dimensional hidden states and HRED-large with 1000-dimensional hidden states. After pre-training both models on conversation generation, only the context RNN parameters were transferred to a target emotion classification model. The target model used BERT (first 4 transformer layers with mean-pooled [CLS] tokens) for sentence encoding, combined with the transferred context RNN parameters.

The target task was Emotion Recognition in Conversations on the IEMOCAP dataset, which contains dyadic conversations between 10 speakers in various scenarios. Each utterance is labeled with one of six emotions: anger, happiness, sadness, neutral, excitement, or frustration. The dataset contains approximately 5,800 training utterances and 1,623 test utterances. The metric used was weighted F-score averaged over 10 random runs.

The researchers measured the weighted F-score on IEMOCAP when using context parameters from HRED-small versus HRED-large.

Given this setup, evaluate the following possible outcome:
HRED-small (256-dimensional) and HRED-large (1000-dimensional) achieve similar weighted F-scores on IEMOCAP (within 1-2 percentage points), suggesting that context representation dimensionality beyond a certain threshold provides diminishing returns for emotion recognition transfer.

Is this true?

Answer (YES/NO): NO